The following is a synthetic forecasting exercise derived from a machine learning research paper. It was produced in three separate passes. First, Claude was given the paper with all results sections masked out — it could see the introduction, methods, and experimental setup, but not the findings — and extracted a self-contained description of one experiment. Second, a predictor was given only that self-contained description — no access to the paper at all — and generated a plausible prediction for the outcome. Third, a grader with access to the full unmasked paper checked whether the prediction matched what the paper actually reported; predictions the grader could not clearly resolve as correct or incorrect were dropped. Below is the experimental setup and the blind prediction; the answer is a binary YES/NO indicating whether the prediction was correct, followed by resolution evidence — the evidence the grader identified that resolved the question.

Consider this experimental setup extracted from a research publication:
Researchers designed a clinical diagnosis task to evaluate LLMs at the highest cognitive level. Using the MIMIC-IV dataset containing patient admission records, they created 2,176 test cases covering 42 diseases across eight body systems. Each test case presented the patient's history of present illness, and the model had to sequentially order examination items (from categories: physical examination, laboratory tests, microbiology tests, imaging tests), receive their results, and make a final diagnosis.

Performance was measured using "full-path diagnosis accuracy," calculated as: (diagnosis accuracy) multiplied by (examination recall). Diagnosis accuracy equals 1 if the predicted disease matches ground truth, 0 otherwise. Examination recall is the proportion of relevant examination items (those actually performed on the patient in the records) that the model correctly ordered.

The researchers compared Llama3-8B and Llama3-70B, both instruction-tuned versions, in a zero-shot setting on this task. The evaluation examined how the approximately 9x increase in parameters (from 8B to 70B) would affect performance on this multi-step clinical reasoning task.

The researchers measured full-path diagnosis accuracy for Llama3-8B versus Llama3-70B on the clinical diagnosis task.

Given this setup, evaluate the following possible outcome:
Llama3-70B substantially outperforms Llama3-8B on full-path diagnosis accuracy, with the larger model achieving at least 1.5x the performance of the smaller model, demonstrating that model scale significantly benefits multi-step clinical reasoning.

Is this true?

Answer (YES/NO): YES